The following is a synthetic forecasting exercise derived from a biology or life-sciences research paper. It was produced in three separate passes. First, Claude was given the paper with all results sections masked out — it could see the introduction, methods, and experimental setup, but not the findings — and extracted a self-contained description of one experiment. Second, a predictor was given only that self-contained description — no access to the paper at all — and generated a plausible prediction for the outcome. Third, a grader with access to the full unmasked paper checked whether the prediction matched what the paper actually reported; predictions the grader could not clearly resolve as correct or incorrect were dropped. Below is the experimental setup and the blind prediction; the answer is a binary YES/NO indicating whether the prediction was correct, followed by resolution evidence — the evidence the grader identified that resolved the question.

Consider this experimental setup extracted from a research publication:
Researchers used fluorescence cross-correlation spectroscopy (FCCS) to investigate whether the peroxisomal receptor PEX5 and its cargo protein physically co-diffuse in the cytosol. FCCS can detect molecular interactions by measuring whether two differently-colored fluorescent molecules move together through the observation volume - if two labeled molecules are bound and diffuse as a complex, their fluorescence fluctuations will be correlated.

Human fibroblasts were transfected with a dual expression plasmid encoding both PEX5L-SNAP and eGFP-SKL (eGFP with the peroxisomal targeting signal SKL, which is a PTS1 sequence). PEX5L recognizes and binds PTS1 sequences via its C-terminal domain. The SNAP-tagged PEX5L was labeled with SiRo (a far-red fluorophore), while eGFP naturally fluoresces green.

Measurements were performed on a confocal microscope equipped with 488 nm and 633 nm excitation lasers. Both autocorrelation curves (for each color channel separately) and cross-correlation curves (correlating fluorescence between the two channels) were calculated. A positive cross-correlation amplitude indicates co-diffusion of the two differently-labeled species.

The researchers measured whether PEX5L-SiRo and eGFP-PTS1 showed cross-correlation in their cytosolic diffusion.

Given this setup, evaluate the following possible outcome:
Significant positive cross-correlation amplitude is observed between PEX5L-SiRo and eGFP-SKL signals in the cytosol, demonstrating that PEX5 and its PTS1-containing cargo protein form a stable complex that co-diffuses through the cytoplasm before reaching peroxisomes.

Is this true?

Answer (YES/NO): YES